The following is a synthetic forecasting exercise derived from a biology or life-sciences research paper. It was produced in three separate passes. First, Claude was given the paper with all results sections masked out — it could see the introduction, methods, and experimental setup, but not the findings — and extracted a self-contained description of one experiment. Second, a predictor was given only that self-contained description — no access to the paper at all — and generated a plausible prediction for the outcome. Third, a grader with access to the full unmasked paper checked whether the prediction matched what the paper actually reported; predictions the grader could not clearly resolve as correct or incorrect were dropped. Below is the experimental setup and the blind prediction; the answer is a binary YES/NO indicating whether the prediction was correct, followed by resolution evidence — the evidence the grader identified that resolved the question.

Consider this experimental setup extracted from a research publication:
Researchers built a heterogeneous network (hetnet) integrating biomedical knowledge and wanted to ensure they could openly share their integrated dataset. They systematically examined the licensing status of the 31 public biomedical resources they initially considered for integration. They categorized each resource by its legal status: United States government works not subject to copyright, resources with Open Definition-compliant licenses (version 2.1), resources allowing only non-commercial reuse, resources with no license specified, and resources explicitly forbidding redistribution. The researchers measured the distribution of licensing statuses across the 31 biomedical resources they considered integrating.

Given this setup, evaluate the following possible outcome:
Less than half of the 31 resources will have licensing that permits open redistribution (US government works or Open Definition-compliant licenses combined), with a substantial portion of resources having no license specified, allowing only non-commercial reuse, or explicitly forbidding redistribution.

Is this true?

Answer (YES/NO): NO